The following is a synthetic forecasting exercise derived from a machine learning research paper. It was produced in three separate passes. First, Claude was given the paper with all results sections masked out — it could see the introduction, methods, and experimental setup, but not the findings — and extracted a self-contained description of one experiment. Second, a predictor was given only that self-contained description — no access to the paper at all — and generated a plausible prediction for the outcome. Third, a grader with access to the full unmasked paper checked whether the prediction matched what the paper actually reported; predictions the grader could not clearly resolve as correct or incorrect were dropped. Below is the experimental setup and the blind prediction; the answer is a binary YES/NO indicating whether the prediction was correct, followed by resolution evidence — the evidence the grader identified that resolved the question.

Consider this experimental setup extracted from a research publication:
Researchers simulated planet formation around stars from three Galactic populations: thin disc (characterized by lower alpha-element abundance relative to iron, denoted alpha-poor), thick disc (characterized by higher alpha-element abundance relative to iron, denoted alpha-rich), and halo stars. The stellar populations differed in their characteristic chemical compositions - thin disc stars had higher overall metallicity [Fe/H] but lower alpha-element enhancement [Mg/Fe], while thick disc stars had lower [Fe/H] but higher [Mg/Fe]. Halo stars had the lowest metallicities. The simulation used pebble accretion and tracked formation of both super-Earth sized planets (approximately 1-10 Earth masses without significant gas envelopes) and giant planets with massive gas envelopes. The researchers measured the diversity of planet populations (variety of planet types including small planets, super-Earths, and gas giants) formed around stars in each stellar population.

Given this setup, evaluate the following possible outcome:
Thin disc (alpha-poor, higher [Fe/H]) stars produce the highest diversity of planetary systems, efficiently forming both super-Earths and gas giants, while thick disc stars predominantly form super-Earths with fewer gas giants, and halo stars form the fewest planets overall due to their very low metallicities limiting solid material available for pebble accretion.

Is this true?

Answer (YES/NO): NO